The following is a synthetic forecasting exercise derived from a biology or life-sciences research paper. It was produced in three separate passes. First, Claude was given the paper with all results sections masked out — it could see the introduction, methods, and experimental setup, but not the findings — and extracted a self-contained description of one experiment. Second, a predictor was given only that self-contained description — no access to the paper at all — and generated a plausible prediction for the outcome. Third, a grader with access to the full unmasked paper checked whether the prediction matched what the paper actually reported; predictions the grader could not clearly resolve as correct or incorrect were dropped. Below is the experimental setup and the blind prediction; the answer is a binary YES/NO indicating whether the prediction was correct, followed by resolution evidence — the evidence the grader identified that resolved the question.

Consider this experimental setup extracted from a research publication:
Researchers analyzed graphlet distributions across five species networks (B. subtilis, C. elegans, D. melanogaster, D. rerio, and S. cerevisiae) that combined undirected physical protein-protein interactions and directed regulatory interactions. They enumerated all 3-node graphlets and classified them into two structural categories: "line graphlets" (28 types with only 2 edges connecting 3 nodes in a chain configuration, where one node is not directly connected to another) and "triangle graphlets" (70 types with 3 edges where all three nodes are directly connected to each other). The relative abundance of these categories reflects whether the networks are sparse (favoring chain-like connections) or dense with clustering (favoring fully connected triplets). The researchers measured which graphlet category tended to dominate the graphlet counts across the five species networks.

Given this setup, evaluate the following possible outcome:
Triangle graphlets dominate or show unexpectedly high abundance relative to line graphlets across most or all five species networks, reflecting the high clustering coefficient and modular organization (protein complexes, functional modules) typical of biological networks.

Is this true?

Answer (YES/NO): NO